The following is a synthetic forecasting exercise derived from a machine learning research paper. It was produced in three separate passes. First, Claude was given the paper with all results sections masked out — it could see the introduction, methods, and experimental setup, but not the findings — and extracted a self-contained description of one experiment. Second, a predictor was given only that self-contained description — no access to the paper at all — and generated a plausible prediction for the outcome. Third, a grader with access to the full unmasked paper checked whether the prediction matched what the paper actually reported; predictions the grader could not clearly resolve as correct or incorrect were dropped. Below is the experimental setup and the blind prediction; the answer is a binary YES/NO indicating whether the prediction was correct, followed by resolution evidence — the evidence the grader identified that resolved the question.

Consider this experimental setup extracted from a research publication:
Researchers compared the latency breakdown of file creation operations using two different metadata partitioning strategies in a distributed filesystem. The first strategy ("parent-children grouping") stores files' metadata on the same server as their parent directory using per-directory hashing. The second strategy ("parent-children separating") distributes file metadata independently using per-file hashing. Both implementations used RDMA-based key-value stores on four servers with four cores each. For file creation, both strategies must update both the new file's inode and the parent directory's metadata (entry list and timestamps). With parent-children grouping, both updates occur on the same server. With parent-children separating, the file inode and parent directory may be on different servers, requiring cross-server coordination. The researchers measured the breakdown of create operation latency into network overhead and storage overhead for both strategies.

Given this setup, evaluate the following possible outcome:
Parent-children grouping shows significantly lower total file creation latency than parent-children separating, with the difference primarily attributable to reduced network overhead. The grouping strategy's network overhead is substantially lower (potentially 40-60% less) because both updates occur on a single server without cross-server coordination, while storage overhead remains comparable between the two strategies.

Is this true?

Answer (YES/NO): NO